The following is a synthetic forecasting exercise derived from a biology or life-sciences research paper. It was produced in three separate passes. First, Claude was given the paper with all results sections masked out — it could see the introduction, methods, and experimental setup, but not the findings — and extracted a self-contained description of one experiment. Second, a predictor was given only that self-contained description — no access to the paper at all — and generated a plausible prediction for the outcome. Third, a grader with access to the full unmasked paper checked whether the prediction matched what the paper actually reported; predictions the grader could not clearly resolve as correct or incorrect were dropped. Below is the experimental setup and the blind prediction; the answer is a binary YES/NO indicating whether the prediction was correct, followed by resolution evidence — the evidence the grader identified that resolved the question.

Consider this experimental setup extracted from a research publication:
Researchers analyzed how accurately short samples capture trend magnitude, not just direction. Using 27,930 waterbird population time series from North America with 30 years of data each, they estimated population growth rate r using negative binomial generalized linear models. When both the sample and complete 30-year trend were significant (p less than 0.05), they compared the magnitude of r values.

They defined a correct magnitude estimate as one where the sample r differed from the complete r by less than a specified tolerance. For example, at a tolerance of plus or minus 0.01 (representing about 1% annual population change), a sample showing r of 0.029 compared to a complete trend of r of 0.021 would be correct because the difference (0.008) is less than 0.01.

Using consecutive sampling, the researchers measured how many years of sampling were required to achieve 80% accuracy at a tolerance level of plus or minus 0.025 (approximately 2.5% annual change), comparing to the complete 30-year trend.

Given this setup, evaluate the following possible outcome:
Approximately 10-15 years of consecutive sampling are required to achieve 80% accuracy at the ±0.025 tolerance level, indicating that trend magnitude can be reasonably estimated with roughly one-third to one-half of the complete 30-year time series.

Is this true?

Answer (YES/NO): NO